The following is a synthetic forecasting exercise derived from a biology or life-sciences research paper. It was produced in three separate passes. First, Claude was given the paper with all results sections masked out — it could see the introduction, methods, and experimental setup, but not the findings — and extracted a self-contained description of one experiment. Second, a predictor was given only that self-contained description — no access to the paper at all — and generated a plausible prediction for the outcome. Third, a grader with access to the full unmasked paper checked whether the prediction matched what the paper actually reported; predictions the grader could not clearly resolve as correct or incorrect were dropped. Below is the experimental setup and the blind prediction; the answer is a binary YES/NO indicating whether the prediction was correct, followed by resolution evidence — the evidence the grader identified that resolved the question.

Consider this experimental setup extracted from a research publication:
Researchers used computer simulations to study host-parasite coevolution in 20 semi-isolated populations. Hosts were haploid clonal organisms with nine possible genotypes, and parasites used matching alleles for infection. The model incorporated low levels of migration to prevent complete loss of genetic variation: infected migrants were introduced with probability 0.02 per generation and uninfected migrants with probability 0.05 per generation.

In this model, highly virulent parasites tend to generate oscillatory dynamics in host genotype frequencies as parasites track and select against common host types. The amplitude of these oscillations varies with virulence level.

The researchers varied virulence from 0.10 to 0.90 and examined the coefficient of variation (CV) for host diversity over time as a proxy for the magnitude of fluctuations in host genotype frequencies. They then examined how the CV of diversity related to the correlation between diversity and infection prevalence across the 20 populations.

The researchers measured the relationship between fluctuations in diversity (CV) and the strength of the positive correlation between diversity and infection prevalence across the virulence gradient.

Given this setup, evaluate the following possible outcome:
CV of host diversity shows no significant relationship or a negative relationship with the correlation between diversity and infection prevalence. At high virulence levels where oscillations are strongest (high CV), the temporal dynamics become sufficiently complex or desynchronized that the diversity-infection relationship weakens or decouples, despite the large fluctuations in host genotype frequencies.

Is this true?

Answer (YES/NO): NO